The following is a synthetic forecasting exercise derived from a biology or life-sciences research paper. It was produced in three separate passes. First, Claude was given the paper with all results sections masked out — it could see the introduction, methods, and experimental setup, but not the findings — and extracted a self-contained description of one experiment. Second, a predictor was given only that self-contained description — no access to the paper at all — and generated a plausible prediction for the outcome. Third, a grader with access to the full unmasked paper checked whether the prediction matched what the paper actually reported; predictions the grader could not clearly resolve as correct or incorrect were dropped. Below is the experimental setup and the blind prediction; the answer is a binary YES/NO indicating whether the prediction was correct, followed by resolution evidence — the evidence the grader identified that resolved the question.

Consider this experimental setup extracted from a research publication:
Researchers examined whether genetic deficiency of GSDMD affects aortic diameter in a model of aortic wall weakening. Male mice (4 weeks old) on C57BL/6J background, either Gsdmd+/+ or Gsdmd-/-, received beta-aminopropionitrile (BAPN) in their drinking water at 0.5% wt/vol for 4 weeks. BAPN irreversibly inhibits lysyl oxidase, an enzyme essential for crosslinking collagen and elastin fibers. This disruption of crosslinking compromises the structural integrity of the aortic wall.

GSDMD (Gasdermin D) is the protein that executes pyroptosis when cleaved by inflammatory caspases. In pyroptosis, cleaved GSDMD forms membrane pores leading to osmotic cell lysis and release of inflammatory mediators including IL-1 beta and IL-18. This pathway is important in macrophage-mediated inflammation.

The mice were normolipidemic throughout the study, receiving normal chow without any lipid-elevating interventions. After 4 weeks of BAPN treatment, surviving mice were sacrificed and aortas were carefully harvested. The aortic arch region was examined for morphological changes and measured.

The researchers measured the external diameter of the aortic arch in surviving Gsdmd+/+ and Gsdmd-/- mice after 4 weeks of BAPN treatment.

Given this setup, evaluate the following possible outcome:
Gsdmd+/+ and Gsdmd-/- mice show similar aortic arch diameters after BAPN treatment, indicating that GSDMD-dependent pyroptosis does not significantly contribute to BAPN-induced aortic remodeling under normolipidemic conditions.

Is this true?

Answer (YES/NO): YES